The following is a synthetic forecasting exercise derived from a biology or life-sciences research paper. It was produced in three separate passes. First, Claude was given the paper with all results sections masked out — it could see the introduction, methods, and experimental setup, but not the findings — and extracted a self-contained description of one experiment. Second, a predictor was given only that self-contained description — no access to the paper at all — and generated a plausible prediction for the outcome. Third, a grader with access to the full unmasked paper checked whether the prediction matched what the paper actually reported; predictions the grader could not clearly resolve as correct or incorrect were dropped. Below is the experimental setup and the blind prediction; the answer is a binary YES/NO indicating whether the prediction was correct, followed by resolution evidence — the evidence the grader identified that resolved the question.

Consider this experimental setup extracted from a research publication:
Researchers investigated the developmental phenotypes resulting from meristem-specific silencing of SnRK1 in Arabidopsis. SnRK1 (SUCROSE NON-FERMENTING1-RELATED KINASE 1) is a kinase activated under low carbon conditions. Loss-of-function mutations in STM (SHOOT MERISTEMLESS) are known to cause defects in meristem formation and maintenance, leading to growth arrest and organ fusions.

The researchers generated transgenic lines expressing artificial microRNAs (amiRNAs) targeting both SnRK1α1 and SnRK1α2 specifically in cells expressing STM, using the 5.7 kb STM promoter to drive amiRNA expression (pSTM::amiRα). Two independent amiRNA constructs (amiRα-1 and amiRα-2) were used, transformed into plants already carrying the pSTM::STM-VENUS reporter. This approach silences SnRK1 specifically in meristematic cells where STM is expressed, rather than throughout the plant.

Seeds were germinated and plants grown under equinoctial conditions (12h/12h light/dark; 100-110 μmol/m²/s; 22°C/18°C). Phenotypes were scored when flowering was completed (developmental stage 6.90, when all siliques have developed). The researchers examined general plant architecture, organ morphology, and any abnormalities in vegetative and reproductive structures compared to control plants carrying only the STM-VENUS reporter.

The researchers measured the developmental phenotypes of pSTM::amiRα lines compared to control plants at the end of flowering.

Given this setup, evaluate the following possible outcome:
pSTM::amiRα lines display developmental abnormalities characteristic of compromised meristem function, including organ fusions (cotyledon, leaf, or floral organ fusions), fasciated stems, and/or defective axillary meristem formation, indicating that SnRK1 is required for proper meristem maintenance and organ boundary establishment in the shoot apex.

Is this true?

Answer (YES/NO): YES